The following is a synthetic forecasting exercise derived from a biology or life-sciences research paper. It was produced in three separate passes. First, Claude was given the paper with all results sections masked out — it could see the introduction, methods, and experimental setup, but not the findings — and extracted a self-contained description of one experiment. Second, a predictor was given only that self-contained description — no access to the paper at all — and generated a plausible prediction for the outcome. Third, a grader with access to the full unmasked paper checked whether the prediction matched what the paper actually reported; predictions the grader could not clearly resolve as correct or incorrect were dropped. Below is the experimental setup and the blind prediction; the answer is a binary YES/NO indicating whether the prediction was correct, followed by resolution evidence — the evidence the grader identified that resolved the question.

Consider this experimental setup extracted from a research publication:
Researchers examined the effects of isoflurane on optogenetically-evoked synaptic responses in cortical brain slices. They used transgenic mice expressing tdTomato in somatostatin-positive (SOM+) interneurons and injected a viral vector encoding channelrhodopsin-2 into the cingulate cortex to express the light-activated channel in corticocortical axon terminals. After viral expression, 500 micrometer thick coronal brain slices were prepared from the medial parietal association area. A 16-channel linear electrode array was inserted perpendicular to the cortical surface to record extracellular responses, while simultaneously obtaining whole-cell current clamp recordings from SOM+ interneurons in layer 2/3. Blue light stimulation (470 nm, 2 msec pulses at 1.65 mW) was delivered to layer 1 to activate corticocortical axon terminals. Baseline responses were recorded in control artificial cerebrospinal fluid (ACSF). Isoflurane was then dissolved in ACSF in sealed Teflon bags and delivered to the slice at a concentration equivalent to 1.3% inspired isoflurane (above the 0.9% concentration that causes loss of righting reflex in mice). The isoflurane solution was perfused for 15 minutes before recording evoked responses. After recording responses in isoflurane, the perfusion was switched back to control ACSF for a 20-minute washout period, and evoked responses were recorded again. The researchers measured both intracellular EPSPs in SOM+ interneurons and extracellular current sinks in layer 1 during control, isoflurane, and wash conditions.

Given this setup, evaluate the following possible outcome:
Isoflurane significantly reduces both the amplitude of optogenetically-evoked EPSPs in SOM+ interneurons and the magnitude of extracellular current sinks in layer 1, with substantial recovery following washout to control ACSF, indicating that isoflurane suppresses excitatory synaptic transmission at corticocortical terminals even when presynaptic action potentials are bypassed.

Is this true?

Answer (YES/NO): YES